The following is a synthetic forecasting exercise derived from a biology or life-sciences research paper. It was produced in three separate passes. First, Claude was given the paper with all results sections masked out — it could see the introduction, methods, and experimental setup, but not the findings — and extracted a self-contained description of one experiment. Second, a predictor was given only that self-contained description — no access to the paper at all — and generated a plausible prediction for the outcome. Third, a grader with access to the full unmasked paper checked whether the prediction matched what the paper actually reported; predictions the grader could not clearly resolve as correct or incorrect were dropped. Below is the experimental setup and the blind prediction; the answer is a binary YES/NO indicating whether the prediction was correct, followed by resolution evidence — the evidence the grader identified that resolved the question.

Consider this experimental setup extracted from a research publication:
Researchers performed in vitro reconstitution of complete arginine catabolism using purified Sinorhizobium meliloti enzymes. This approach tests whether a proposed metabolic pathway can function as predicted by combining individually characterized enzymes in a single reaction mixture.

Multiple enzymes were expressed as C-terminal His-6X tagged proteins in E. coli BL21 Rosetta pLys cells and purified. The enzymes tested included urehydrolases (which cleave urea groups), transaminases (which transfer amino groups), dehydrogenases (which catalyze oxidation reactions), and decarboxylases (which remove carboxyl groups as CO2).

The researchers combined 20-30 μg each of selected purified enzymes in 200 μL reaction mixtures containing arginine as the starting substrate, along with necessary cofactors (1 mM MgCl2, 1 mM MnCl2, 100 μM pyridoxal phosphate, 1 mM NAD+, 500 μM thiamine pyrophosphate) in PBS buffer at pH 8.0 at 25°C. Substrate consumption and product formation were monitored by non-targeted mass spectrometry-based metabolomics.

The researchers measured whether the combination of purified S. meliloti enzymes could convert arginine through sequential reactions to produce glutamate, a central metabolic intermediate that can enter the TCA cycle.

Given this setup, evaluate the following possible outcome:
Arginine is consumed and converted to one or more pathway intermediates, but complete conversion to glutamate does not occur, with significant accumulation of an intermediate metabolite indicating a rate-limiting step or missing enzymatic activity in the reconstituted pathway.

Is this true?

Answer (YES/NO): NO